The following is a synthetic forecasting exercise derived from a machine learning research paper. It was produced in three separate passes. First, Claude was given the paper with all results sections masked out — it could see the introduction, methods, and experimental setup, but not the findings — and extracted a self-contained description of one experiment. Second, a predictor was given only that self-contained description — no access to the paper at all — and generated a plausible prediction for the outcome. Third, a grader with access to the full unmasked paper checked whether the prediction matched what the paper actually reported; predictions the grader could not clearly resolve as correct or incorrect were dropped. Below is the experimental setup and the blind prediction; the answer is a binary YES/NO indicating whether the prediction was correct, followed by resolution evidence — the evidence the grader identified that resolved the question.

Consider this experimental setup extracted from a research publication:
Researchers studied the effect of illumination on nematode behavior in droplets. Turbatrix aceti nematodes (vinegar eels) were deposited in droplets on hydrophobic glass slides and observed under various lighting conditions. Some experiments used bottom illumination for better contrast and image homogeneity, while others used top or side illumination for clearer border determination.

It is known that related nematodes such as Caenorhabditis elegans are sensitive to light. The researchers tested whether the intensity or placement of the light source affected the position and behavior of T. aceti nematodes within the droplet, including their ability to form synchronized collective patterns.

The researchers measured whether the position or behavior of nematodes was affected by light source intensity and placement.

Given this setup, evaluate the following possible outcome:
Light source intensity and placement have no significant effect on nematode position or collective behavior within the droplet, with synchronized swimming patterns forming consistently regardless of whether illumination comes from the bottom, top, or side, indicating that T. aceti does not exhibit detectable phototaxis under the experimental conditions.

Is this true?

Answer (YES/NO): YES